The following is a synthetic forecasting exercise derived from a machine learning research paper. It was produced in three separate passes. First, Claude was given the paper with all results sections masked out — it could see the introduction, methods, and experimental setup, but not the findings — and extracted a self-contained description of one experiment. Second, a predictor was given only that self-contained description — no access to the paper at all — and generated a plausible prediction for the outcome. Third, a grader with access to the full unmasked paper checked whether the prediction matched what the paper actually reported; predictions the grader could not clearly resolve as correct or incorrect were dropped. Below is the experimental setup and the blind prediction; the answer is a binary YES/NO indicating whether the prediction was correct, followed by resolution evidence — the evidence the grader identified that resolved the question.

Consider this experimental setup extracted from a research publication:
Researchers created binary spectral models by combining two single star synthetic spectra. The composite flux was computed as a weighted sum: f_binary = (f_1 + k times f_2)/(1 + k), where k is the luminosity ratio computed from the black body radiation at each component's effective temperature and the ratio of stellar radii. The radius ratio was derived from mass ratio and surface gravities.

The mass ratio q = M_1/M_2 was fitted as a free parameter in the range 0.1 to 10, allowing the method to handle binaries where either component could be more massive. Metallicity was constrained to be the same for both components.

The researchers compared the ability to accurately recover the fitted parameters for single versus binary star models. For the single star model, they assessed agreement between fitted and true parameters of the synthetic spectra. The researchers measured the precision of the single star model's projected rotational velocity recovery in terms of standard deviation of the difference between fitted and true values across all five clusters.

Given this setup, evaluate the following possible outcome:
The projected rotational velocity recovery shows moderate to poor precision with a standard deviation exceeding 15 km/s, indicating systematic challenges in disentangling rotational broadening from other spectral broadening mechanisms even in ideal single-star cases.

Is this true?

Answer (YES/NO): NO